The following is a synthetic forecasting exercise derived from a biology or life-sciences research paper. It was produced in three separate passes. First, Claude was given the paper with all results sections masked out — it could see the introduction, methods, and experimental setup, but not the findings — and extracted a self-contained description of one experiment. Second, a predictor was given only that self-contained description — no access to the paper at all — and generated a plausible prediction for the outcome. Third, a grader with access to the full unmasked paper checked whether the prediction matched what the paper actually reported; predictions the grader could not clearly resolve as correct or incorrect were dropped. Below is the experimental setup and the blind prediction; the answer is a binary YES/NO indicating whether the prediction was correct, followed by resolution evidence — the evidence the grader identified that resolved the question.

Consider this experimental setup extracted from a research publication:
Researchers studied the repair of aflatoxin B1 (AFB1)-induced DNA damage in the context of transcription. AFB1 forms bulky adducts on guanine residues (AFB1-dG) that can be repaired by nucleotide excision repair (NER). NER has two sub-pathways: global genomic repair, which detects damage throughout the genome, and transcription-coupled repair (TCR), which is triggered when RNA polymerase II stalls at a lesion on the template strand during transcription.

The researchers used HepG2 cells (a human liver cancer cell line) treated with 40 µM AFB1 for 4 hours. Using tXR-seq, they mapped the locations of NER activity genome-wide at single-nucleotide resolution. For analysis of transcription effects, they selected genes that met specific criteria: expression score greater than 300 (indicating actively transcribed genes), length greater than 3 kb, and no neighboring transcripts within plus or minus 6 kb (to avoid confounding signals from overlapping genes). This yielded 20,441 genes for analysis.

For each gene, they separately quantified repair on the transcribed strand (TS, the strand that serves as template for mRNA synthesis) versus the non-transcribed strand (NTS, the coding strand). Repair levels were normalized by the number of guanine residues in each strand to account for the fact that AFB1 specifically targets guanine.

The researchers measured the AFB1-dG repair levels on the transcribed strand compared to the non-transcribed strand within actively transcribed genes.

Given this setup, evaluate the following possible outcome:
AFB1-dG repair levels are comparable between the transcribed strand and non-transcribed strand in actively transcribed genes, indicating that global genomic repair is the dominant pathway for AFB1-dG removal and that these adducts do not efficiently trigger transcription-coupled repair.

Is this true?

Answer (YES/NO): NO